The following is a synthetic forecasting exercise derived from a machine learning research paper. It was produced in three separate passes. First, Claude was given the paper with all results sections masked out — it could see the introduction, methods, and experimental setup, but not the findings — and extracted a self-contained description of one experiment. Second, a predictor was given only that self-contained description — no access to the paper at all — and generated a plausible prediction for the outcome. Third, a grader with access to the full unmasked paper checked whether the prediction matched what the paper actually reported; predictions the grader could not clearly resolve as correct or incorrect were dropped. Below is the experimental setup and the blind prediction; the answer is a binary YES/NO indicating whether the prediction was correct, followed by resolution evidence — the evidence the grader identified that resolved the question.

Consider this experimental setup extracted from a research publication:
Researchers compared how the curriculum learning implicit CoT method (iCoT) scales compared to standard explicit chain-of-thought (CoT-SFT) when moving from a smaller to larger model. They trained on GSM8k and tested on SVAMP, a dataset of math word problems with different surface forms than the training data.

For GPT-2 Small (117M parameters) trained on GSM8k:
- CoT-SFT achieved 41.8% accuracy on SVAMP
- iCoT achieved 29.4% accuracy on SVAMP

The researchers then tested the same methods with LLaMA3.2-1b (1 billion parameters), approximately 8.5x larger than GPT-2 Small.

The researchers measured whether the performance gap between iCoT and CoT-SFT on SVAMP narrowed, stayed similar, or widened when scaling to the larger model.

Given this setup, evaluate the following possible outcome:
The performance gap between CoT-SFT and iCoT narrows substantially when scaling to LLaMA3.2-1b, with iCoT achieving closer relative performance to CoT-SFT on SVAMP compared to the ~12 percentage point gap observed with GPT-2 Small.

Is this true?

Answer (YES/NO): NO